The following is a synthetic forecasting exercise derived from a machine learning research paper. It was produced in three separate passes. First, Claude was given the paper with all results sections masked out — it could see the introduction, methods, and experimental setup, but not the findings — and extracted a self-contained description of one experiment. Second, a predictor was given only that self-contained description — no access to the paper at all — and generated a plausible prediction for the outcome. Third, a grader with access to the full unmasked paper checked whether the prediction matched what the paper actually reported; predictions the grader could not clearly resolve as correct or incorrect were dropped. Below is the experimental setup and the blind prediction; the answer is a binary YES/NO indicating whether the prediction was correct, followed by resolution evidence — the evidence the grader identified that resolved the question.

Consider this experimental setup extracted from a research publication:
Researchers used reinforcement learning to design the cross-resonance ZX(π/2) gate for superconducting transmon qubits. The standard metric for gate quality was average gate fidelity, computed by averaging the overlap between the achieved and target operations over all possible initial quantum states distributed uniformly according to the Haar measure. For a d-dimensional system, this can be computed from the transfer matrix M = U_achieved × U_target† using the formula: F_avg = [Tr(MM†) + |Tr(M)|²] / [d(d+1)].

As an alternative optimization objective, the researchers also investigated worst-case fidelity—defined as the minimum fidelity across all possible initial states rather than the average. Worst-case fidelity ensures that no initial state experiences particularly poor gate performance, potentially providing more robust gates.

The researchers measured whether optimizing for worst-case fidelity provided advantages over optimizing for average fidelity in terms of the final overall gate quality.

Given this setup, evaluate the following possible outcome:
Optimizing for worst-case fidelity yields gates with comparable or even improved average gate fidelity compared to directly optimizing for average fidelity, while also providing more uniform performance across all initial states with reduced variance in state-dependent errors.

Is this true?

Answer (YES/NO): NO